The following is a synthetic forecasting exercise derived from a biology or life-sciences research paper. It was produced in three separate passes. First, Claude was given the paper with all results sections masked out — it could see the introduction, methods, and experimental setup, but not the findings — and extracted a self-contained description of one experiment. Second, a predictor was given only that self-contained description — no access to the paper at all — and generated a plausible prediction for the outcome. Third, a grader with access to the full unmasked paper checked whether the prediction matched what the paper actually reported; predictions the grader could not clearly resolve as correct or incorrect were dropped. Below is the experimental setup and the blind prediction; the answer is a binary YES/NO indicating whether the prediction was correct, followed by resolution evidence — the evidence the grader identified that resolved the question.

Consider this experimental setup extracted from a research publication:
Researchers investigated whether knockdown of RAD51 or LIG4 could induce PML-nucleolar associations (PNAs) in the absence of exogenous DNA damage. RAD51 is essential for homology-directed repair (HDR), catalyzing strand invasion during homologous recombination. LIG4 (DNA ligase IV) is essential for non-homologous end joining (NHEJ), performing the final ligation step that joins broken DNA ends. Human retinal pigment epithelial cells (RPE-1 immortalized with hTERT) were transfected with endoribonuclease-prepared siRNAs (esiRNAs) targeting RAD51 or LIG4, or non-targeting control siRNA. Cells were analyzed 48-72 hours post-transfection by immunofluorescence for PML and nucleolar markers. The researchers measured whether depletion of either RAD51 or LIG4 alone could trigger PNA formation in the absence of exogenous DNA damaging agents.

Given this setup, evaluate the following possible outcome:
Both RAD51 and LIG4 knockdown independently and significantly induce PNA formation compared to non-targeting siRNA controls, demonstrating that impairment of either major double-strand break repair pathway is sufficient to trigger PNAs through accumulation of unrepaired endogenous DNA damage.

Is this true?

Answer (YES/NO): YES